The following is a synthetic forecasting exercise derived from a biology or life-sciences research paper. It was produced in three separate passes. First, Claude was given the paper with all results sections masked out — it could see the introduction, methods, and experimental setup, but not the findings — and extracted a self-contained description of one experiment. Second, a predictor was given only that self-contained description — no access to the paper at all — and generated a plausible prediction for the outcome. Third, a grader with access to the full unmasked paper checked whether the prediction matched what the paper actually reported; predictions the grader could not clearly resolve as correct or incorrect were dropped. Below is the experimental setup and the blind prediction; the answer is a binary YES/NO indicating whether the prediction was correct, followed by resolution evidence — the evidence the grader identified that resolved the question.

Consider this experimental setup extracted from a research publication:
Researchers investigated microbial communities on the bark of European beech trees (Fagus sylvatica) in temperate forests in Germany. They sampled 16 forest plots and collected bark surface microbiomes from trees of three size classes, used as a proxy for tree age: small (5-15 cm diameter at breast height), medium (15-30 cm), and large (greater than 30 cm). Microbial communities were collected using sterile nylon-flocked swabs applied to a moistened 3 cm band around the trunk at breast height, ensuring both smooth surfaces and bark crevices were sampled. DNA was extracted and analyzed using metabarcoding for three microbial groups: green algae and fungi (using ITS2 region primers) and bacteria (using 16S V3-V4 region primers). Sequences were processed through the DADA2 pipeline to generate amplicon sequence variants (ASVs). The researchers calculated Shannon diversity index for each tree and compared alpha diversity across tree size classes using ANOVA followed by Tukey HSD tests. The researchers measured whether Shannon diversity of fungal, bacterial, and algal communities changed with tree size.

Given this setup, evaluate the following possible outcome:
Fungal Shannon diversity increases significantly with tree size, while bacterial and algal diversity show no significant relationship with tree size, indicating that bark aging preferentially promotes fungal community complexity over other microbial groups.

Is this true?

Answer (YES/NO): NO